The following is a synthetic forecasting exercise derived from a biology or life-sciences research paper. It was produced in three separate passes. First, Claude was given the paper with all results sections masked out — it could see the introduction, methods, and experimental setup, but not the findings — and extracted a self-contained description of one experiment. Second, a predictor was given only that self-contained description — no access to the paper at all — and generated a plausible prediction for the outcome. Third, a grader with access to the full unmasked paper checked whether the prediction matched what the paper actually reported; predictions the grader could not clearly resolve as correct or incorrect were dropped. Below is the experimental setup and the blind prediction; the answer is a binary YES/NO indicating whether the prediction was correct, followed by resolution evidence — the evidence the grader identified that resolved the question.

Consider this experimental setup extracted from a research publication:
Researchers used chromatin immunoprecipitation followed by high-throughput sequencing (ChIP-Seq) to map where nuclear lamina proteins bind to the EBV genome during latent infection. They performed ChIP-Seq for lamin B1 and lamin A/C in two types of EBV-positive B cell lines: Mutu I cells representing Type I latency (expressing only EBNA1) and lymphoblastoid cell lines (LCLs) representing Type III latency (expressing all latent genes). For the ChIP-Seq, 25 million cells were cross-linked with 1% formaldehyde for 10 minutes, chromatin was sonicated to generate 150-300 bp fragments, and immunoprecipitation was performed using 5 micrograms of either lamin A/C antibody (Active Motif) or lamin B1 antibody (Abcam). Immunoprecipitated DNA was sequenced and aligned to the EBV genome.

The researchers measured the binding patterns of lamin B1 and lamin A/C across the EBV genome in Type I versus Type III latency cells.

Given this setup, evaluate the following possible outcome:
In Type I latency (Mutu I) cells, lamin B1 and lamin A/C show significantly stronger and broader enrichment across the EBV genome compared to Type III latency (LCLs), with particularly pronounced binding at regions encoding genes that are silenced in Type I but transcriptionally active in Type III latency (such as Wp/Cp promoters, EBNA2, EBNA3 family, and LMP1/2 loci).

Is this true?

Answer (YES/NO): NO